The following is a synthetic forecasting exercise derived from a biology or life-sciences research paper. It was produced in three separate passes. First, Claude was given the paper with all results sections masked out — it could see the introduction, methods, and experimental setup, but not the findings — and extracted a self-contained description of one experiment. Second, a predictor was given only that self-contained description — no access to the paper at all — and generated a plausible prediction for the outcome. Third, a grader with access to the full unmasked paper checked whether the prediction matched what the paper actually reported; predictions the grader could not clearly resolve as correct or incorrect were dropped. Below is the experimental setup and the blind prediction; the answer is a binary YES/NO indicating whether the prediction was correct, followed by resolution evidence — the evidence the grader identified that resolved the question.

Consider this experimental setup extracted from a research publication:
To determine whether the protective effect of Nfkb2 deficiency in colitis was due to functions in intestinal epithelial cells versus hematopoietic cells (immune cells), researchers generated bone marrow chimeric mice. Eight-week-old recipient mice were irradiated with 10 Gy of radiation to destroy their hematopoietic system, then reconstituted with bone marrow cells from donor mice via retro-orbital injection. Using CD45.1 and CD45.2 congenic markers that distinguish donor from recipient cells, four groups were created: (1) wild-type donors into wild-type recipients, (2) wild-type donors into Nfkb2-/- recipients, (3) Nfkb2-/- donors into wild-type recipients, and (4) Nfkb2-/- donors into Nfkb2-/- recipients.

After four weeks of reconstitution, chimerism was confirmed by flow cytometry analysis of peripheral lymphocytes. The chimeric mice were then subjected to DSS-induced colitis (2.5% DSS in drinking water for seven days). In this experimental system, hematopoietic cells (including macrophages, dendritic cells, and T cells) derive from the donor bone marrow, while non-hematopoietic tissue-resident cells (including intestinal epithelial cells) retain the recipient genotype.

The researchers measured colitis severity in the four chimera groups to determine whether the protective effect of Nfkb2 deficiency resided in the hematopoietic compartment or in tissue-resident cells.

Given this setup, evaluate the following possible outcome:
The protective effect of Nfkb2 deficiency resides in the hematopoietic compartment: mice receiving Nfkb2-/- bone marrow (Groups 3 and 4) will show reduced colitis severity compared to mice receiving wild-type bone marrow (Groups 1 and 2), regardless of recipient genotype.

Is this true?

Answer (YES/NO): NO